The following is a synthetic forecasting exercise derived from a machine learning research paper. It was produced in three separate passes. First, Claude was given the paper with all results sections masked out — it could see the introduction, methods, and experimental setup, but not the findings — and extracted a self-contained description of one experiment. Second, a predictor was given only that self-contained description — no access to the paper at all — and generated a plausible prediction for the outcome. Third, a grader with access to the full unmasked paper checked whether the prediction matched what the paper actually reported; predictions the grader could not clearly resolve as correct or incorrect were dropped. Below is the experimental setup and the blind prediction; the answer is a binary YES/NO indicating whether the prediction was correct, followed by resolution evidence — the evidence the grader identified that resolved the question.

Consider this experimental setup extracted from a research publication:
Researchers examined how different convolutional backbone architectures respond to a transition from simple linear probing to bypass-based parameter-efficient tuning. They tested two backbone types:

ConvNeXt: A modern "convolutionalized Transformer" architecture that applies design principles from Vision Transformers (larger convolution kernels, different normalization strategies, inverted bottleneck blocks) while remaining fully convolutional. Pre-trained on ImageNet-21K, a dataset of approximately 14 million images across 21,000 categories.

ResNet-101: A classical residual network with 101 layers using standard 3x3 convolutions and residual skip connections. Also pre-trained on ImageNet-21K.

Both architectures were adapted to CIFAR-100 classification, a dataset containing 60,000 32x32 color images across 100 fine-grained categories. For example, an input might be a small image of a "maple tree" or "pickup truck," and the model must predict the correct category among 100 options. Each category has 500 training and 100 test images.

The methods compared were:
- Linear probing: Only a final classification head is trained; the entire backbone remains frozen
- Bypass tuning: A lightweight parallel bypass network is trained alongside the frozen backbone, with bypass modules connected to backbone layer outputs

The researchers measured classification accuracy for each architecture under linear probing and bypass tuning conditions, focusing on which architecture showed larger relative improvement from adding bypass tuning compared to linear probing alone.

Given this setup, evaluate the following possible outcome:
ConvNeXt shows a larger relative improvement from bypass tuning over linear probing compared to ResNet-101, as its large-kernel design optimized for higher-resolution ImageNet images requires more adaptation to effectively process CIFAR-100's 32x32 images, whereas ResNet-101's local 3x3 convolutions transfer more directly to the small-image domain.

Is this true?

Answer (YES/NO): NO